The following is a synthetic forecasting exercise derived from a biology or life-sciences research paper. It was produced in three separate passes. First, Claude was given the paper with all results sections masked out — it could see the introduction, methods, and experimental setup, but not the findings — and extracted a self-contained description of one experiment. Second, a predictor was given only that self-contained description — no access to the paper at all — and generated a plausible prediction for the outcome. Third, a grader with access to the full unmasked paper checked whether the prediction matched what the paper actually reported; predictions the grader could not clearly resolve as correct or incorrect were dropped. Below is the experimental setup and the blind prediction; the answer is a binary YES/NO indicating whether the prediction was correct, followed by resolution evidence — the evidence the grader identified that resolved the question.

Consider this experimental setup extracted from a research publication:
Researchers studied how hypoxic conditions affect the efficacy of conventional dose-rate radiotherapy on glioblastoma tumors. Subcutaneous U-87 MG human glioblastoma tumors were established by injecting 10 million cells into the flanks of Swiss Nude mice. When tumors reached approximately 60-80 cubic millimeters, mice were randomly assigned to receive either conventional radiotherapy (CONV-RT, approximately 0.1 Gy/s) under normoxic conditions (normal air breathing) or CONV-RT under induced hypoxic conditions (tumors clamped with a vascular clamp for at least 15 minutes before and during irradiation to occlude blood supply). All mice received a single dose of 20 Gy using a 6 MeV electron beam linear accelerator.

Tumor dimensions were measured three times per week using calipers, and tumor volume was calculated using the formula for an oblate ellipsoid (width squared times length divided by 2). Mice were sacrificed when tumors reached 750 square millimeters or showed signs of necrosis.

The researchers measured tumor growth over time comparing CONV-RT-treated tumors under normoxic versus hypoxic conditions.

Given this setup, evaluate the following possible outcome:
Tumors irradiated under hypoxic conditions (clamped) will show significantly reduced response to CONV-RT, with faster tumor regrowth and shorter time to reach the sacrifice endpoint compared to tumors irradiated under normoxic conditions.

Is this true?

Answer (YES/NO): YES